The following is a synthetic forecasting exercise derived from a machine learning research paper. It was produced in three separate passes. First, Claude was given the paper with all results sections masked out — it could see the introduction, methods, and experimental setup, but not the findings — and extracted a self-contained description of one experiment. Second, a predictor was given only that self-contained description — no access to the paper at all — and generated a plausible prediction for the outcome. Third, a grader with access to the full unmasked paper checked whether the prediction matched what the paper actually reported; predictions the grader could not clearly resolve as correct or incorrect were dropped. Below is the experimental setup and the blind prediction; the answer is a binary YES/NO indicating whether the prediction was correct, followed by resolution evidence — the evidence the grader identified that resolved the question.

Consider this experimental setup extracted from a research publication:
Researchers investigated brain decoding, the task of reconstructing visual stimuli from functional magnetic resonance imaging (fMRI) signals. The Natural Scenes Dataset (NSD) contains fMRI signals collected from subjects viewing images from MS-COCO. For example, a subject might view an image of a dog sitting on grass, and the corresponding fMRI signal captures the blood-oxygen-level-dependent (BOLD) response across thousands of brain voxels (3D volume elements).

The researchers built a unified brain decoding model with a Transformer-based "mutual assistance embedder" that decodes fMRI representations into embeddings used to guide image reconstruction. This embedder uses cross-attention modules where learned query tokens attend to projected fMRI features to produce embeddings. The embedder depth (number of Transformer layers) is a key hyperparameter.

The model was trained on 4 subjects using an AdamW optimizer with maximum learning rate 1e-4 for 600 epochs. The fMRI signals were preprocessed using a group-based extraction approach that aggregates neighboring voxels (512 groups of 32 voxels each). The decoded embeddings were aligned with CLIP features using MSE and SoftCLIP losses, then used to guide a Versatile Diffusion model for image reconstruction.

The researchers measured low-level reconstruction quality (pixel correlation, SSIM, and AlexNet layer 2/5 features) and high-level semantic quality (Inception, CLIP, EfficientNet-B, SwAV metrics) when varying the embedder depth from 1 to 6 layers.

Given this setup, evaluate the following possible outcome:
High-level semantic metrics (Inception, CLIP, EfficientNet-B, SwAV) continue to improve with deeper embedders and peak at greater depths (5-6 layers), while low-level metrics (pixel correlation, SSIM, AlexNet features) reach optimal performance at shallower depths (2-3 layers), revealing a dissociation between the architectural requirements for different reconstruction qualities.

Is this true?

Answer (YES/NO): NO